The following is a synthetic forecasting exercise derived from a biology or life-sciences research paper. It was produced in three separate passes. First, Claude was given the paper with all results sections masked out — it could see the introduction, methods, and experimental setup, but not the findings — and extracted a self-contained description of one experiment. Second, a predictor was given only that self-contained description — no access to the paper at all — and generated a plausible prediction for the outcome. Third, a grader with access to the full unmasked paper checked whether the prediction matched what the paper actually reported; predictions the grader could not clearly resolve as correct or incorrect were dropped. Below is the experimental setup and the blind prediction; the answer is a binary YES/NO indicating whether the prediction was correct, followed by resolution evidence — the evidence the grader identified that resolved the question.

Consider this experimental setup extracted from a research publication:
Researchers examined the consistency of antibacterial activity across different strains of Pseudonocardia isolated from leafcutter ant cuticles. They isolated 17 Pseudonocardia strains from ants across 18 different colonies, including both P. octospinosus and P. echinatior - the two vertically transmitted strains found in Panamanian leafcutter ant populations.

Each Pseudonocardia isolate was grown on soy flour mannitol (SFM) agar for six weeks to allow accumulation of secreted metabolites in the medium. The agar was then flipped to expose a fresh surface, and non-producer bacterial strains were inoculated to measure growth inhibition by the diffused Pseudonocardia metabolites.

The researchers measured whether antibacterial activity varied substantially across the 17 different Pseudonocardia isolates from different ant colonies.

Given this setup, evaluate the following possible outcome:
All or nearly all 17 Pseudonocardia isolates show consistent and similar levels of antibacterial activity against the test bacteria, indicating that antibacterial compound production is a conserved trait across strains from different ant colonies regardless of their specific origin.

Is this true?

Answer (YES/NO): NO